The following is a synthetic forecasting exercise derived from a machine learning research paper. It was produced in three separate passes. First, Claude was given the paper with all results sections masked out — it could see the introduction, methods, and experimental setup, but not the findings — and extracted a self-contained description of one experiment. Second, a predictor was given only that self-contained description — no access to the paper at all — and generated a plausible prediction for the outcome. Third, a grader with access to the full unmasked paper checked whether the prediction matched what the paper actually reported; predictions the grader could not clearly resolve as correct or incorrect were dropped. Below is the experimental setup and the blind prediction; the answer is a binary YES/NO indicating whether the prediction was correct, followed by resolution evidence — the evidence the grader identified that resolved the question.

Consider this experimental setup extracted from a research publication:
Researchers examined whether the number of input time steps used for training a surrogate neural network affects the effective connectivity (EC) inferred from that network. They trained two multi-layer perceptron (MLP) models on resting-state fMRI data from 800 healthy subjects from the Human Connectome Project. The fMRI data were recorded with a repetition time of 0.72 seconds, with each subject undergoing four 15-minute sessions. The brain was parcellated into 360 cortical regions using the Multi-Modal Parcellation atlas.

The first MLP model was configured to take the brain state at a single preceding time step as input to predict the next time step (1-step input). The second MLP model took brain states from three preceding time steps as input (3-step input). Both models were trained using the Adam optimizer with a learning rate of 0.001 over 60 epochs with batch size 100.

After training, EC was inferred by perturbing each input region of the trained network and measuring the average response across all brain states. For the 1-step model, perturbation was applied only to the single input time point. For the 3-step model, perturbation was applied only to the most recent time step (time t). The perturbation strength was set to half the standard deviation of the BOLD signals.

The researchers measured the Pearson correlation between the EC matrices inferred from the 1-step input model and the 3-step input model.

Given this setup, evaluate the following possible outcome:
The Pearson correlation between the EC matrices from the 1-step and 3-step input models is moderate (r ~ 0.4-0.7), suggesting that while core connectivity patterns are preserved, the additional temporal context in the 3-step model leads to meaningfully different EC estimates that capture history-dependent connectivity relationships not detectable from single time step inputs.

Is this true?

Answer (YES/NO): NO